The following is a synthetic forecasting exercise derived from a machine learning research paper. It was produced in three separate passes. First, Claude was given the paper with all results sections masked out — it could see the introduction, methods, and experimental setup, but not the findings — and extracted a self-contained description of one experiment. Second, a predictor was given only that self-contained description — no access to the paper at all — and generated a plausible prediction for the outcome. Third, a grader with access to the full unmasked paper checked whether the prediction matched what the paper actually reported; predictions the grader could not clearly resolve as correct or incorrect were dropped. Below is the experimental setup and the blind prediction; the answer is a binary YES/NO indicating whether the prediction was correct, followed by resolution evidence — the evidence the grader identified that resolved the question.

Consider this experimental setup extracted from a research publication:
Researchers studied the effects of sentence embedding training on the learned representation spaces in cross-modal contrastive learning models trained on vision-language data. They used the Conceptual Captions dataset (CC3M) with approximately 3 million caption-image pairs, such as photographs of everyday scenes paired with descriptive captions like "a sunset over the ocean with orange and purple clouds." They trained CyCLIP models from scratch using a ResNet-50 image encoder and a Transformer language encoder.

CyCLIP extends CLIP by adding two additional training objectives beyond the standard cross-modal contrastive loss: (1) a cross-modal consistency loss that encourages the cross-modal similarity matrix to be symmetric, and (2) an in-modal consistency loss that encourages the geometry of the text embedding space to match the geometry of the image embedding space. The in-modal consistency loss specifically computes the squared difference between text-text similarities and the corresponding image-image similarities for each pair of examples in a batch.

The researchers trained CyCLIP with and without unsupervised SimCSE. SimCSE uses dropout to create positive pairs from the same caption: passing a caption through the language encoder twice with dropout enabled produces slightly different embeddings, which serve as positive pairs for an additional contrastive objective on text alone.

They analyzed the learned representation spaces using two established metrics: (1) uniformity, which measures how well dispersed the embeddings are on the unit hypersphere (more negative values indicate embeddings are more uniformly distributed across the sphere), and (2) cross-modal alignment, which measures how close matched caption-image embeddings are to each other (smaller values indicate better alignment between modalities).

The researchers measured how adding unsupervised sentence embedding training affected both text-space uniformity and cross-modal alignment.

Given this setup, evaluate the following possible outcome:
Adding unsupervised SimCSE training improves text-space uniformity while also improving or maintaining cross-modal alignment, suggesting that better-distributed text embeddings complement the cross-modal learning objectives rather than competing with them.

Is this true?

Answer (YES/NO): NO